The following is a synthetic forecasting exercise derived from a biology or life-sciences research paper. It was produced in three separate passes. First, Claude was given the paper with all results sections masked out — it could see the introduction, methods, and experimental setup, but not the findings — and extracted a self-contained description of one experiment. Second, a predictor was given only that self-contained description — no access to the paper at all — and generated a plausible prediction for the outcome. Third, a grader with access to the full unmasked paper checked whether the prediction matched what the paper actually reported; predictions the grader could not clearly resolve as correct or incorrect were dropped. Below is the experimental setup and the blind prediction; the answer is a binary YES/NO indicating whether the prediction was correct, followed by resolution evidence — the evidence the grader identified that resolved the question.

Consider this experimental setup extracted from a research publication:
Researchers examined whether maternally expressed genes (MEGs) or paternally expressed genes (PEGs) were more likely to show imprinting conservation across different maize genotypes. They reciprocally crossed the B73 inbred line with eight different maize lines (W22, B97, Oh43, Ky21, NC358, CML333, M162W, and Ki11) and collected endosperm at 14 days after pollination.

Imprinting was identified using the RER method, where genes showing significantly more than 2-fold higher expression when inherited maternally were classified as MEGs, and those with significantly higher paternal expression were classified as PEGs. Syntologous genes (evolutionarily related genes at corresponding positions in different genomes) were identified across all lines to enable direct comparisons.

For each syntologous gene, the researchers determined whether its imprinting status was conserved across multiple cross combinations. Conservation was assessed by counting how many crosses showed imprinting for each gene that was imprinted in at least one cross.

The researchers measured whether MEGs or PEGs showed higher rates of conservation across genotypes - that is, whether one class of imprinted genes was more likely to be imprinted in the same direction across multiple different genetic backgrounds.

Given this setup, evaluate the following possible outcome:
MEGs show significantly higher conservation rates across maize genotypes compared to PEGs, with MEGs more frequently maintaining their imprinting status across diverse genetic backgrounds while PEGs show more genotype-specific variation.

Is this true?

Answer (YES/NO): NO